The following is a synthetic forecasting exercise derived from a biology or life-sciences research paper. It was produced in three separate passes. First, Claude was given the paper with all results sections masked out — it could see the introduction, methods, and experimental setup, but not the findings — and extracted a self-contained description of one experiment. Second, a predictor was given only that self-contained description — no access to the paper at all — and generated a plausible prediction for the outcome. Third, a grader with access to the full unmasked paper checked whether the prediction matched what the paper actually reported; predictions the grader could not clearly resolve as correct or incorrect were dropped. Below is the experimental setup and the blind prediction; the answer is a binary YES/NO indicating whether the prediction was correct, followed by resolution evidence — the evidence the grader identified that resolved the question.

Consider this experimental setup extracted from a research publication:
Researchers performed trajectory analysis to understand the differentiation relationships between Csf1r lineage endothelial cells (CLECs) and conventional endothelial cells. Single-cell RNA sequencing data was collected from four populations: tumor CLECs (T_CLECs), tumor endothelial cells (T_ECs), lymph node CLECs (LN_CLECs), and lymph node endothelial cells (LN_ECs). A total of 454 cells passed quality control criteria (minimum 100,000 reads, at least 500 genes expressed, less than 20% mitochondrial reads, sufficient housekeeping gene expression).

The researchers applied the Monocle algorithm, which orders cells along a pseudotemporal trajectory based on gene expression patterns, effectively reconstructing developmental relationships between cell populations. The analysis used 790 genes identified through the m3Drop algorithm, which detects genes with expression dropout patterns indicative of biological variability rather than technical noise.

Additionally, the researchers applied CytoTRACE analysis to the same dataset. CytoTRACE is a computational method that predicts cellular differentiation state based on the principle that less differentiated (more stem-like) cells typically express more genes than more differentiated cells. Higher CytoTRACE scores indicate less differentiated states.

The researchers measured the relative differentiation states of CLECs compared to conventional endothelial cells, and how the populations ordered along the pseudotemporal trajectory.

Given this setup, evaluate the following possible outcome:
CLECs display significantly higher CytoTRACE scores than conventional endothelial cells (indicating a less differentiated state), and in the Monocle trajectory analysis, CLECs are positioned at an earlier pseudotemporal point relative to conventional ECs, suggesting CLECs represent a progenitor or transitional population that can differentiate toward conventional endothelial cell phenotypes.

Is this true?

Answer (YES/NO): NO